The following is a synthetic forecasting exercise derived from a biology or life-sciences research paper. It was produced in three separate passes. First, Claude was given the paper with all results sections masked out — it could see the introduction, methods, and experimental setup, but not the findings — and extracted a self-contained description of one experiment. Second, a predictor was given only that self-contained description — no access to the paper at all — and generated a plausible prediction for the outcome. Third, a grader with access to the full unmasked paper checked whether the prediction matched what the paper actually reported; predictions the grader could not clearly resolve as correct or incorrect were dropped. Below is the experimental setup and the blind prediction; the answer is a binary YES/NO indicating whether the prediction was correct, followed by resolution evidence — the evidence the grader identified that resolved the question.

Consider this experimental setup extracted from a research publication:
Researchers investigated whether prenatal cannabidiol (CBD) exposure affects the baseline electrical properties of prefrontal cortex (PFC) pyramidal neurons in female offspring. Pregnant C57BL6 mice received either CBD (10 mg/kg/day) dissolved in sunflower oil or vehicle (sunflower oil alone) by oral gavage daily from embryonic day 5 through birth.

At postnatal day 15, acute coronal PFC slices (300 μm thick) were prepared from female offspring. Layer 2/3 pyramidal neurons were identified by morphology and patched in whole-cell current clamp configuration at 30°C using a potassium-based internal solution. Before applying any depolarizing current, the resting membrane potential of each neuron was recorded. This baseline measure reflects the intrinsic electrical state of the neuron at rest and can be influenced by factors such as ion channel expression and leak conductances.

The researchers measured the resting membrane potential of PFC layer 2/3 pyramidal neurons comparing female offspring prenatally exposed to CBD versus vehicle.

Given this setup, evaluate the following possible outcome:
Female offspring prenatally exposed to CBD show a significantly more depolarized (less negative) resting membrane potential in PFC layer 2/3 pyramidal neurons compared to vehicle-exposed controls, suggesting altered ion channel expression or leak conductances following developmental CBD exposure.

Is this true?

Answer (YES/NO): NO